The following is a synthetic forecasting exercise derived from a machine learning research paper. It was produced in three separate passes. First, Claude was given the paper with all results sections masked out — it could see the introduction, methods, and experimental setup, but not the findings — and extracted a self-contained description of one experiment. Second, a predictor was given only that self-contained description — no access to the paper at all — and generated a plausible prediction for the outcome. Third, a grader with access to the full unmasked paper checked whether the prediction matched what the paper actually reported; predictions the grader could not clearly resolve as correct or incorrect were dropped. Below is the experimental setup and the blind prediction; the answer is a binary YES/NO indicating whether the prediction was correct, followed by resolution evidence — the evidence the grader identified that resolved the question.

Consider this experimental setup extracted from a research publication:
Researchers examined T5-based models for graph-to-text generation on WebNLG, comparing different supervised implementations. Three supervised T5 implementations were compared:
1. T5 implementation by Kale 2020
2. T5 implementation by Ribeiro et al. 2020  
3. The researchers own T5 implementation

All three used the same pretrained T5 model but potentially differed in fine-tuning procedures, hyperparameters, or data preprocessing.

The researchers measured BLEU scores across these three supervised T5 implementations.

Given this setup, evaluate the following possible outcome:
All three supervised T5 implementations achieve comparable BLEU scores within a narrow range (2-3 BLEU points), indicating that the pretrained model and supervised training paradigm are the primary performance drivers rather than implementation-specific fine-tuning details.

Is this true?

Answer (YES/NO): YES